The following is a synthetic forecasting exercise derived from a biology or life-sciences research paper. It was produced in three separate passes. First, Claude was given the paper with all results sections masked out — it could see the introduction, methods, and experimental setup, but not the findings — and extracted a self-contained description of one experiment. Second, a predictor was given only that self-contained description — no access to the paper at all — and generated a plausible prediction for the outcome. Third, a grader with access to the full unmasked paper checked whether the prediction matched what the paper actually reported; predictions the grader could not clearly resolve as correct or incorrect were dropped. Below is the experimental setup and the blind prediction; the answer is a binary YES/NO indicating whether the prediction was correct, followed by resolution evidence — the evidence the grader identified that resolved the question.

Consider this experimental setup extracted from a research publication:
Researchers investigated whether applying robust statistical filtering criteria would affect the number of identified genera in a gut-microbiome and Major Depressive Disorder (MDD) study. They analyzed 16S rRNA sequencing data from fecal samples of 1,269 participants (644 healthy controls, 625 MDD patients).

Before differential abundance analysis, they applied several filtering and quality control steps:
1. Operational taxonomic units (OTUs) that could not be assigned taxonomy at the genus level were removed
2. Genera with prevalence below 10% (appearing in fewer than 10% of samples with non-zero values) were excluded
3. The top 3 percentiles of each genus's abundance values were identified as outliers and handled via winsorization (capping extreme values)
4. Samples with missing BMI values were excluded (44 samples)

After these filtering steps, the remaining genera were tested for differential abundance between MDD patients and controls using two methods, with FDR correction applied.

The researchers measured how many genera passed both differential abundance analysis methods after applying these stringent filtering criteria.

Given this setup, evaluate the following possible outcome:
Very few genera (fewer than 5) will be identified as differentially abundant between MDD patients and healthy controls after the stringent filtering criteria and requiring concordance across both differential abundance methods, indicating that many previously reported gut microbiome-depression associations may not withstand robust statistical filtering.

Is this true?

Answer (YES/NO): YES